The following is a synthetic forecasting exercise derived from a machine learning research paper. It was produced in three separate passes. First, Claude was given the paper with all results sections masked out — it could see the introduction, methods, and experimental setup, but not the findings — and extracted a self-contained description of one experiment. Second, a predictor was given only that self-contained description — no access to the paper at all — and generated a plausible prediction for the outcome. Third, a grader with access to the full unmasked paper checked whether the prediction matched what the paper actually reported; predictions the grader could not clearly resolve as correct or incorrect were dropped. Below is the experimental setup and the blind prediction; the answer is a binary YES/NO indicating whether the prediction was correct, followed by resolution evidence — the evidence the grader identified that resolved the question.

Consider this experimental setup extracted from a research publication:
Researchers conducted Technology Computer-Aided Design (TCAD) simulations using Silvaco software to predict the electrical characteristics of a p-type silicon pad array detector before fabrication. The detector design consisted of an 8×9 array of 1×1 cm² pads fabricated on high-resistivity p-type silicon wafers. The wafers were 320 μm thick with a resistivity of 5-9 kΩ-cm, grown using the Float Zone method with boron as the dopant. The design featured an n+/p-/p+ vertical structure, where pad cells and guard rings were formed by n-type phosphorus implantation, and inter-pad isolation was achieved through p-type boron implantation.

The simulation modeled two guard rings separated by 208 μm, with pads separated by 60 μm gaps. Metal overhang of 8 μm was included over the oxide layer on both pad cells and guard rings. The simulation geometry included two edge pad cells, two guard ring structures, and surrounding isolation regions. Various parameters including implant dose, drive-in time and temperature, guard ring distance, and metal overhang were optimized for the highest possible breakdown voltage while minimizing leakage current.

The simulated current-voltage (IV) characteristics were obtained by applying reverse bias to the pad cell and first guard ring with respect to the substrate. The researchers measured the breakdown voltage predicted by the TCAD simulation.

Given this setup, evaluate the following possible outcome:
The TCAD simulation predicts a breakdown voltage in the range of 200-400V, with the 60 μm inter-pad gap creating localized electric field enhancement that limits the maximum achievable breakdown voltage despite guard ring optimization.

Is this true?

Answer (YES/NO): NO